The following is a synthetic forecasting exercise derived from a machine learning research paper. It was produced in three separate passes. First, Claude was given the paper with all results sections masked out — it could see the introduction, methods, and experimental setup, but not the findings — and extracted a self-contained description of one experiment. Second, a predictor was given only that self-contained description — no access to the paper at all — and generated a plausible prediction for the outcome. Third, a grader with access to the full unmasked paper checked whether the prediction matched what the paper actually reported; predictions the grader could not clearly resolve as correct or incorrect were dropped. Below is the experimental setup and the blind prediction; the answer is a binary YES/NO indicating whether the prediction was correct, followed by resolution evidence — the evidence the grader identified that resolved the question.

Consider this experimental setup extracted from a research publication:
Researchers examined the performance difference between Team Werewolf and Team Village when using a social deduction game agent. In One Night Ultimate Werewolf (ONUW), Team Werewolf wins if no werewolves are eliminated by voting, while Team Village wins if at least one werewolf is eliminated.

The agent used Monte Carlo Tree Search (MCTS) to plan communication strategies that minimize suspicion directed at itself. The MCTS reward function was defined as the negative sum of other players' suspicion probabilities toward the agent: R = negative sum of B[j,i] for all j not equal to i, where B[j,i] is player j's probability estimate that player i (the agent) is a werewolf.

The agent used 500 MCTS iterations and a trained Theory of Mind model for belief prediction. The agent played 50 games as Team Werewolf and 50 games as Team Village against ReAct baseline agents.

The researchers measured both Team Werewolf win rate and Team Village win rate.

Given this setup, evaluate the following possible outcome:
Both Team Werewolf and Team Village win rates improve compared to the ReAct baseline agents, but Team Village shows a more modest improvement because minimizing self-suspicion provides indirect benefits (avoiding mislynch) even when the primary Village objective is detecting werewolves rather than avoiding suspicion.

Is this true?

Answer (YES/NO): NO